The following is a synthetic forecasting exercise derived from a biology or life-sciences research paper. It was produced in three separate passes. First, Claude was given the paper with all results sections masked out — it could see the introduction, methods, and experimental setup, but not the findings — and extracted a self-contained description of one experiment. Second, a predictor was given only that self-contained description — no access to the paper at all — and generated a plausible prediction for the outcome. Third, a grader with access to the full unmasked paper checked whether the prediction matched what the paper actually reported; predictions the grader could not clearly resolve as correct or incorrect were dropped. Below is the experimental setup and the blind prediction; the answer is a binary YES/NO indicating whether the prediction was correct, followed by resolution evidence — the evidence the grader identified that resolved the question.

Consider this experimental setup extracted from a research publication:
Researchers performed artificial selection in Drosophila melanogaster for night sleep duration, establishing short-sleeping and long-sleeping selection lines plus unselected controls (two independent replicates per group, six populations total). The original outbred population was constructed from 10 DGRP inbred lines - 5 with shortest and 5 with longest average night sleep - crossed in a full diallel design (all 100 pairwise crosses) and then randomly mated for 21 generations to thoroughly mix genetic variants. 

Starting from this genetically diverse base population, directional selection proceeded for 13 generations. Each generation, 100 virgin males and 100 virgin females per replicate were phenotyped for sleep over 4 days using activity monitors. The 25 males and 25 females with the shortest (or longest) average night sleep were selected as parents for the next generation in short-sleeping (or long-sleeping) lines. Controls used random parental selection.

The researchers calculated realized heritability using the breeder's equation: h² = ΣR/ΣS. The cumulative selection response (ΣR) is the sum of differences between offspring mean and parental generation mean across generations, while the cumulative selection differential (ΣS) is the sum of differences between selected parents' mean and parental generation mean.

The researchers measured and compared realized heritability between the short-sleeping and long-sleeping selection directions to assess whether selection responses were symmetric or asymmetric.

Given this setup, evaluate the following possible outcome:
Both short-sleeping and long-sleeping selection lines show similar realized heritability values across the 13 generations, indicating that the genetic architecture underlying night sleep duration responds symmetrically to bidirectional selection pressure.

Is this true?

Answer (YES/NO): NO